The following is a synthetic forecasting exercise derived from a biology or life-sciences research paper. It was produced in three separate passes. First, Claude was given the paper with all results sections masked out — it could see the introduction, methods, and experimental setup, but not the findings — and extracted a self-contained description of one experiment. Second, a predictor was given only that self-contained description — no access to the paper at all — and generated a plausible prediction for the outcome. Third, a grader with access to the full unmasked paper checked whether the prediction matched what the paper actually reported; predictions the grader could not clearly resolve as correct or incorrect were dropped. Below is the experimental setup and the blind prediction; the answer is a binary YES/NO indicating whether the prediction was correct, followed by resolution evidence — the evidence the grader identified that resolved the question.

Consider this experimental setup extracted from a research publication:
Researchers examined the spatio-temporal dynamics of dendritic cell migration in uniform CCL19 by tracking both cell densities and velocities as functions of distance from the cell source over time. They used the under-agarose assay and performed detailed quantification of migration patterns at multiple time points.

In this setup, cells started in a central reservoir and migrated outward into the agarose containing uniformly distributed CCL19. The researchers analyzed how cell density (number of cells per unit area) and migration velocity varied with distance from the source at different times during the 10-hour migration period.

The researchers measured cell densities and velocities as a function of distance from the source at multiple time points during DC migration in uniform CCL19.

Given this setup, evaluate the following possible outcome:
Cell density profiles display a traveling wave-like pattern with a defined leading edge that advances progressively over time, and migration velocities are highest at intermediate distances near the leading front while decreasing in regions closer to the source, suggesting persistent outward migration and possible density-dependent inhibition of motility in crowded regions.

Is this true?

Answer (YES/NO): YES